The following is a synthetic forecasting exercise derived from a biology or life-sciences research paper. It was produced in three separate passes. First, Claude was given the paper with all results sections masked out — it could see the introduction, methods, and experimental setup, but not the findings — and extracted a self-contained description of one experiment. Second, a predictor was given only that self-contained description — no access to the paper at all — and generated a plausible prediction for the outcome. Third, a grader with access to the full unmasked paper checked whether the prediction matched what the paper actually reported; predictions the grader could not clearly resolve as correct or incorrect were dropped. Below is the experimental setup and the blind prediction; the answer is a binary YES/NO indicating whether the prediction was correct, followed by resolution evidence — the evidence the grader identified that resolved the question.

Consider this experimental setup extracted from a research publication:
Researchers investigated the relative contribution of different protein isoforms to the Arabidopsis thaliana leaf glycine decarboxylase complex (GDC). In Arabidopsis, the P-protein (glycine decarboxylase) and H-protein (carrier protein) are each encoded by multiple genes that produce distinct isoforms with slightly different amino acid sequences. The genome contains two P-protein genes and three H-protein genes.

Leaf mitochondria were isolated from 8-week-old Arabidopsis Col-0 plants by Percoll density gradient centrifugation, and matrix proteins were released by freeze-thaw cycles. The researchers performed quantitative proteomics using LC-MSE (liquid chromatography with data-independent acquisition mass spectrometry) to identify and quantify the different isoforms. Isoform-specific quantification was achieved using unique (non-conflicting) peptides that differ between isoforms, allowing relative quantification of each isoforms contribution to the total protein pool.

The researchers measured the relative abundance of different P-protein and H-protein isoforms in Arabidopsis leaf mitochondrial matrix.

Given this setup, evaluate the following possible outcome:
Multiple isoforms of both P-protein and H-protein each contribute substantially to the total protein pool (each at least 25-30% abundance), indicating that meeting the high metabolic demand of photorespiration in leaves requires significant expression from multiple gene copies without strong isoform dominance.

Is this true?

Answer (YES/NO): NO